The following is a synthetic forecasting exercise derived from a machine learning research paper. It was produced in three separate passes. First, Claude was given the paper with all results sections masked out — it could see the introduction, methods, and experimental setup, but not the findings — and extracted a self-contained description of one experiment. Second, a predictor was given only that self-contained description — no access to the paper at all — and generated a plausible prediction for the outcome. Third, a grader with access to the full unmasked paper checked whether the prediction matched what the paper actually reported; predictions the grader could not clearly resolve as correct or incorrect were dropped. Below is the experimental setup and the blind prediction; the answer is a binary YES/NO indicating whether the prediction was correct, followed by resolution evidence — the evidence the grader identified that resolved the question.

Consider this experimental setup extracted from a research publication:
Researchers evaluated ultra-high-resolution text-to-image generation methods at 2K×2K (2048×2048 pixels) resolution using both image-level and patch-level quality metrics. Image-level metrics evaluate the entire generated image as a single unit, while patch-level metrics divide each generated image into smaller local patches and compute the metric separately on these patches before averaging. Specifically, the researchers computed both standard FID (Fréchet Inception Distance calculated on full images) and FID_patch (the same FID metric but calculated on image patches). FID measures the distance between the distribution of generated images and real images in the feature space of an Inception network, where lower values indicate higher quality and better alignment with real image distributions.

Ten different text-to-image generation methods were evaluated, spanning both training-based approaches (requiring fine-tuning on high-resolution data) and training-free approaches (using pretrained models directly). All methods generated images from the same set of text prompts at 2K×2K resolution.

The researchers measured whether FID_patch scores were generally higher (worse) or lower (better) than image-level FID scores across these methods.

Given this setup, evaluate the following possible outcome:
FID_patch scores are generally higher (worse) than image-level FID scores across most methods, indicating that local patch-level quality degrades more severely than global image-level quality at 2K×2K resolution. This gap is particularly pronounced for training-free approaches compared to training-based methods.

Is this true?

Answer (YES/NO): NO